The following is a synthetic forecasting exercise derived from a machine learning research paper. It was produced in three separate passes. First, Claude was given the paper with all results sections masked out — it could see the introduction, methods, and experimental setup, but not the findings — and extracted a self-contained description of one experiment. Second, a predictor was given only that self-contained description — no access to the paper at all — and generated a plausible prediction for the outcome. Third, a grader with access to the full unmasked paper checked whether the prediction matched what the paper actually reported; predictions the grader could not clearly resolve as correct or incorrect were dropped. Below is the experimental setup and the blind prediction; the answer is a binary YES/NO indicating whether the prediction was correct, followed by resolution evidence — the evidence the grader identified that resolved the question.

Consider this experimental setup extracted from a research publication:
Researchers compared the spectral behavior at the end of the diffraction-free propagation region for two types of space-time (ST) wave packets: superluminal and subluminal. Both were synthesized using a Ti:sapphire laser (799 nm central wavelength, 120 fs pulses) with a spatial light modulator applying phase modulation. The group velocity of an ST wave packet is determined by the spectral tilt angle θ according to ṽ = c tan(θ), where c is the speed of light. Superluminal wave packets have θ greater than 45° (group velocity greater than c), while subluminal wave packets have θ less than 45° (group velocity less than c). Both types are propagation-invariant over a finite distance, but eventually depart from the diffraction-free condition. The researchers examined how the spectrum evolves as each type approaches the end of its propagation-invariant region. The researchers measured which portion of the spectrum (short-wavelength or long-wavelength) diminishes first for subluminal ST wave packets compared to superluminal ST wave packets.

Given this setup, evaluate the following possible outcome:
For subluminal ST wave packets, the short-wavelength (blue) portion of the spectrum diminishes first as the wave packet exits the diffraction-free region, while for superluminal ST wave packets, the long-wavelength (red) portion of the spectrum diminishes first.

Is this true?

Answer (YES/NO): NO